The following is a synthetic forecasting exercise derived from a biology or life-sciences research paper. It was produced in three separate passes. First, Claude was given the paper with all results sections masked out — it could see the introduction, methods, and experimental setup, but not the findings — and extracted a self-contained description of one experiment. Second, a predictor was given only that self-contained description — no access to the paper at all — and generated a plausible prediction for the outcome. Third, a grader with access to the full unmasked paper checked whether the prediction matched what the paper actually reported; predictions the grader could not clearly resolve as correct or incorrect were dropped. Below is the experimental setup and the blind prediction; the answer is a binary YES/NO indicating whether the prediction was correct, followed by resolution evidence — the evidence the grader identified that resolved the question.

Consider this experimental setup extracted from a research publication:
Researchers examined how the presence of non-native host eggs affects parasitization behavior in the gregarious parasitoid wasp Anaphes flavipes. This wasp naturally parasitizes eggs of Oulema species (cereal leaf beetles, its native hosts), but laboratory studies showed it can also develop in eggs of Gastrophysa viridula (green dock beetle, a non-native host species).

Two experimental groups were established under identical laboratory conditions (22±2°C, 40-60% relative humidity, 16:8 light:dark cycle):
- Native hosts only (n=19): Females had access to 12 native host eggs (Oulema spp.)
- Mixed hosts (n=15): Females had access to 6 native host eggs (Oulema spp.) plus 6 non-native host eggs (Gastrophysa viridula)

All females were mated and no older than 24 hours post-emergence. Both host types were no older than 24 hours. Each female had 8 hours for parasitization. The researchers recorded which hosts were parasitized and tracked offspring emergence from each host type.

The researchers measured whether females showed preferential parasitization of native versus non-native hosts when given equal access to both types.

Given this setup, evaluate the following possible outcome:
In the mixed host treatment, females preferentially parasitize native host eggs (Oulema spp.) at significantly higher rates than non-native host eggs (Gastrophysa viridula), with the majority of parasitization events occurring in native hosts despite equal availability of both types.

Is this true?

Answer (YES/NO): NO